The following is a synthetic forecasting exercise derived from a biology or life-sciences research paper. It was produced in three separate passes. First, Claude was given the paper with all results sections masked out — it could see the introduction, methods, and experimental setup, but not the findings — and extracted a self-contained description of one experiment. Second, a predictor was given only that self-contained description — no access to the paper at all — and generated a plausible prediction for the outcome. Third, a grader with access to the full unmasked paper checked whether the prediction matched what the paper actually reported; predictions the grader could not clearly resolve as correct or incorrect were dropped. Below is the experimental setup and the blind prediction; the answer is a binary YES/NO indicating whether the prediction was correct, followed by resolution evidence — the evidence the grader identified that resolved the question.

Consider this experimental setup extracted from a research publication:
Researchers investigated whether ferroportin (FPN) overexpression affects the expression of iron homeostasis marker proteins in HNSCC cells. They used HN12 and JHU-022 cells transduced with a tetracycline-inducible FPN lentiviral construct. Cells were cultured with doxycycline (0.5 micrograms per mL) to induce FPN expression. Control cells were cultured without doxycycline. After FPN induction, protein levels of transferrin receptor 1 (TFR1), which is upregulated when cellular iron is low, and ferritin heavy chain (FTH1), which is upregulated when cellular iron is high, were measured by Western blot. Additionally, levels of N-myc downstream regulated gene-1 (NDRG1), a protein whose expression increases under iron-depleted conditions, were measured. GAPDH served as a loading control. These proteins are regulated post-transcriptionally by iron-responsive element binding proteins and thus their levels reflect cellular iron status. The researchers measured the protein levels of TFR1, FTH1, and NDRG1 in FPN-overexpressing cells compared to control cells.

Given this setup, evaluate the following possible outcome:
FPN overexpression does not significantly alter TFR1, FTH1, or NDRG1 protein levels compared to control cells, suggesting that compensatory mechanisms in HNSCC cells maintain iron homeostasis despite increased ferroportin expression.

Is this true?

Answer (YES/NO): NO